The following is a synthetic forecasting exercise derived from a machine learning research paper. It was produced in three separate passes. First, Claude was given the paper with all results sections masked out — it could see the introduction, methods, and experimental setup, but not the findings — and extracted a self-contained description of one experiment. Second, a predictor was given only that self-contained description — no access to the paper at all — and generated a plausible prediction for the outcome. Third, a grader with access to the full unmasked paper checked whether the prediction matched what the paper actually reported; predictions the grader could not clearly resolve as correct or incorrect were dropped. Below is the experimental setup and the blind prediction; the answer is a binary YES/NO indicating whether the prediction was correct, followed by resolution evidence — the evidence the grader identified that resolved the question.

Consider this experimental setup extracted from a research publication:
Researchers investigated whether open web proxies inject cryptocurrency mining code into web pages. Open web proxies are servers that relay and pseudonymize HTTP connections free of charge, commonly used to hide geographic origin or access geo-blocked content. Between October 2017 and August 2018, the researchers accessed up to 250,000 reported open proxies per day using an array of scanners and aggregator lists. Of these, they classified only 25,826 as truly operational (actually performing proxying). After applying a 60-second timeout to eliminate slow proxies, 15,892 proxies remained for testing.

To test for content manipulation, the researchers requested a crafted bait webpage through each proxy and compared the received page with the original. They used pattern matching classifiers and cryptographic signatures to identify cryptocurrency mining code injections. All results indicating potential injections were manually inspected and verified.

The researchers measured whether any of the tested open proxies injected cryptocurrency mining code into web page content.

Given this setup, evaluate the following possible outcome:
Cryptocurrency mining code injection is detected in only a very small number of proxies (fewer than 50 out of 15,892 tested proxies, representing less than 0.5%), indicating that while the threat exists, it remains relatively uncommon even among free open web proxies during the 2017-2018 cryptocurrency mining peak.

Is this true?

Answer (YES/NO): YES